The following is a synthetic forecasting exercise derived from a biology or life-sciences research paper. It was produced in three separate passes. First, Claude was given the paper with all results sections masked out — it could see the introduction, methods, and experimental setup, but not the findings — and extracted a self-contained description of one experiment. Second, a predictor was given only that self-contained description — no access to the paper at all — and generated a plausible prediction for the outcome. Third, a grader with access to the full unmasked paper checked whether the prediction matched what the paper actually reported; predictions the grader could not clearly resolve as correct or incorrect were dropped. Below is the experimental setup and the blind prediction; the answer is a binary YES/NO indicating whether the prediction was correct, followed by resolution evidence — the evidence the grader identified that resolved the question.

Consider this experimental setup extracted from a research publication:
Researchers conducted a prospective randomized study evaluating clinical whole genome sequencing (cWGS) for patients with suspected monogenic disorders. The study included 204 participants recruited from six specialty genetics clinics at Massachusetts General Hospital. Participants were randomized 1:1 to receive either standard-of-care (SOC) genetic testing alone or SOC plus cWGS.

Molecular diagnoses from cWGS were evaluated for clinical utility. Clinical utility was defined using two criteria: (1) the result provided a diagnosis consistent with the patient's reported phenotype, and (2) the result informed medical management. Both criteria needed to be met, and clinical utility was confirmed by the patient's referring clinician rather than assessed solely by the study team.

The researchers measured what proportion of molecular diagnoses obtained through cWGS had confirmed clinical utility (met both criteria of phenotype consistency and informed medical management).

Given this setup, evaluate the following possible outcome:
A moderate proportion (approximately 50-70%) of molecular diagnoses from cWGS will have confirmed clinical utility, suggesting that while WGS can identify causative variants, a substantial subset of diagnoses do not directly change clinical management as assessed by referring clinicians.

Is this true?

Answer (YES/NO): YES